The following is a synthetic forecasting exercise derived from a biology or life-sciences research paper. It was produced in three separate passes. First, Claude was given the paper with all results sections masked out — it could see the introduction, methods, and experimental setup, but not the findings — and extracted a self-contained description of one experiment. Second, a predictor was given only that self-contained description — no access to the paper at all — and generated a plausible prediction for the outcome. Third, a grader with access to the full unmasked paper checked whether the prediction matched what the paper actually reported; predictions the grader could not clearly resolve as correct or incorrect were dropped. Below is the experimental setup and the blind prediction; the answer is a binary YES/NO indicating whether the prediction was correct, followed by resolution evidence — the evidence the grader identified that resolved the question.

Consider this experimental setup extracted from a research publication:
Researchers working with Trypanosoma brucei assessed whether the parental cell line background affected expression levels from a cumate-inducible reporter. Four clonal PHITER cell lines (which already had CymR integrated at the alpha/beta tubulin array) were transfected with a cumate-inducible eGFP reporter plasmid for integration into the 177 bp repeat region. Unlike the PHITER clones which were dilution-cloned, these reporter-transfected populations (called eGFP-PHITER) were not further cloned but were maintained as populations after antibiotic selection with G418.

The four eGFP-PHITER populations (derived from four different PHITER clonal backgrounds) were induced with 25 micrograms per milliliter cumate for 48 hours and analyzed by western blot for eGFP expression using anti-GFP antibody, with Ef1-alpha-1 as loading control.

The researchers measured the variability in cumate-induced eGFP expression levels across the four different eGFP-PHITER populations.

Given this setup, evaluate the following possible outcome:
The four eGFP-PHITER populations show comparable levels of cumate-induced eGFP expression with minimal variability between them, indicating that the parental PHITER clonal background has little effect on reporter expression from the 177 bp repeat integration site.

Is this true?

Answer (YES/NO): NO